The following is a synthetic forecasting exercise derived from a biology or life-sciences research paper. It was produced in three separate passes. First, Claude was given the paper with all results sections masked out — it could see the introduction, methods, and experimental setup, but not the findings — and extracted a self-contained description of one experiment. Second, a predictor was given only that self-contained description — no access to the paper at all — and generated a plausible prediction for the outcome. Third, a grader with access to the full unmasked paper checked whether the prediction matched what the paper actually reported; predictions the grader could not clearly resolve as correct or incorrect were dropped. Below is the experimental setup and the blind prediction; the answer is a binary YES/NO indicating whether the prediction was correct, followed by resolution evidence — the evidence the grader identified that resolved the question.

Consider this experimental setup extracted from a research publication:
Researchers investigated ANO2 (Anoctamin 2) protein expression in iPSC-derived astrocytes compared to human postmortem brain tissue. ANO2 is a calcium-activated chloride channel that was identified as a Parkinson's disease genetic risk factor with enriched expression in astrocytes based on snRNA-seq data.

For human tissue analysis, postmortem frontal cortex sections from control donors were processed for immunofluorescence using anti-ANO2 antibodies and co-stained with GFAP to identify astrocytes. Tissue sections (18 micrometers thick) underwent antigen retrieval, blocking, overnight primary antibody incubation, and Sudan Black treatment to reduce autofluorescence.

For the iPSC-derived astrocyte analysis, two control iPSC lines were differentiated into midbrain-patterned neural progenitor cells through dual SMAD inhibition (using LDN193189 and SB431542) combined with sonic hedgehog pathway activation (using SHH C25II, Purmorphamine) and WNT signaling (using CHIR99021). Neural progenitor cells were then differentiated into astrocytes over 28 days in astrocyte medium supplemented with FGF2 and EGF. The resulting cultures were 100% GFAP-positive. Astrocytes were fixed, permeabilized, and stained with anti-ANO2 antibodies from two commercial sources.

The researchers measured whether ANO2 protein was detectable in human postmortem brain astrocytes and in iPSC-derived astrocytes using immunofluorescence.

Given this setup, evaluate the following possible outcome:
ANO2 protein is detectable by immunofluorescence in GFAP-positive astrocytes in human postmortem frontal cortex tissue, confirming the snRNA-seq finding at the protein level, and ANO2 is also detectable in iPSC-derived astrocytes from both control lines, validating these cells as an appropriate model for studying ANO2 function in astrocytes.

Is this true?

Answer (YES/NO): NO